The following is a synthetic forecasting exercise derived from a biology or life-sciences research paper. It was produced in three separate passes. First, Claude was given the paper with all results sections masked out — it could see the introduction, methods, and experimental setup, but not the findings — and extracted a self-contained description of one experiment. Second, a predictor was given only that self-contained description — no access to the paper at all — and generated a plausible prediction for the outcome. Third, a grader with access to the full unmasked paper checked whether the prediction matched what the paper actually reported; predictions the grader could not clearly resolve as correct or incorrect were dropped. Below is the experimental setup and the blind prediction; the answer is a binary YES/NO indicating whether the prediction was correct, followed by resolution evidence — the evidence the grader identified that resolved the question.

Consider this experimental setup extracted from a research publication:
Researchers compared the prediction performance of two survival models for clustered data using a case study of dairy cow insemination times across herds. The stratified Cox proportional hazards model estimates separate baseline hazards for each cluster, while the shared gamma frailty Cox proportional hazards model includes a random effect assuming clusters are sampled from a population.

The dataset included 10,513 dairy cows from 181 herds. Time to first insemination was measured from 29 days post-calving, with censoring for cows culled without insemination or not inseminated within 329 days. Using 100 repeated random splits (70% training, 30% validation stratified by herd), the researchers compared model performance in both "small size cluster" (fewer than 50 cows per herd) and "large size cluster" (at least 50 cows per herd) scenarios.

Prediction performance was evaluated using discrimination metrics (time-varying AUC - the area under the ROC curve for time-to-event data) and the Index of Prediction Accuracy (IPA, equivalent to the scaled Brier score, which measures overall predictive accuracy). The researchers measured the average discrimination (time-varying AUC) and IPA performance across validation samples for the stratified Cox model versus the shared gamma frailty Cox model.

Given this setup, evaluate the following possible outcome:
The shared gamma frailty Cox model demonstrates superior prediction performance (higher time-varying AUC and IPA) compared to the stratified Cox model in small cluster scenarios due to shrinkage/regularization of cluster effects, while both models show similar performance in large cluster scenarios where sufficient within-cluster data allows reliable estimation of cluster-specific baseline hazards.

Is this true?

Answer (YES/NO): NO